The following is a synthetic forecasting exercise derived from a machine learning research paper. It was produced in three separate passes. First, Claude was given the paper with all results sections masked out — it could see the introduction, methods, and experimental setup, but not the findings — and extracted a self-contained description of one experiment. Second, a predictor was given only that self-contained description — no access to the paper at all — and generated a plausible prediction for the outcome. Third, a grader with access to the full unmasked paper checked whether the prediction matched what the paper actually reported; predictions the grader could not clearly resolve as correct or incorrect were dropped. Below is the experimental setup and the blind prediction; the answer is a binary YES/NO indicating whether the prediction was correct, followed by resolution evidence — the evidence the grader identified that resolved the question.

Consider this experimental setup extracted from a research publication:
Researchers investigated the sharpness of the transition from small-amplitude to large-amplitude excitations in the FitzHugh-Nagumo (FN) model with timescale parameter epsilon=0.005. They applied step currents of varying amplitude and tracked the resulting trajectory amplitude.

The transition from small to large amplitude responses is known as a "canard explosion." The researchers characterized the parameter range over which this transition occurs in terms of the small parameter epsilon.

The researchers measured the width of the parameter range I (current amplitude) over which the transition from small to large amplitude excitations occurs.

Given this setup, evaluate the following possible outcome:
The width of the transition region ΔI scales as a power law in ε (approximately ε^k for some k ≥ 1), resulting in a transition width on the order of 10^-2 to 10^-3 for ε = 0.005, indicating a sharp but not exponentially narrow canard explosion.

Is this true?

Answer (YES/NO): NO